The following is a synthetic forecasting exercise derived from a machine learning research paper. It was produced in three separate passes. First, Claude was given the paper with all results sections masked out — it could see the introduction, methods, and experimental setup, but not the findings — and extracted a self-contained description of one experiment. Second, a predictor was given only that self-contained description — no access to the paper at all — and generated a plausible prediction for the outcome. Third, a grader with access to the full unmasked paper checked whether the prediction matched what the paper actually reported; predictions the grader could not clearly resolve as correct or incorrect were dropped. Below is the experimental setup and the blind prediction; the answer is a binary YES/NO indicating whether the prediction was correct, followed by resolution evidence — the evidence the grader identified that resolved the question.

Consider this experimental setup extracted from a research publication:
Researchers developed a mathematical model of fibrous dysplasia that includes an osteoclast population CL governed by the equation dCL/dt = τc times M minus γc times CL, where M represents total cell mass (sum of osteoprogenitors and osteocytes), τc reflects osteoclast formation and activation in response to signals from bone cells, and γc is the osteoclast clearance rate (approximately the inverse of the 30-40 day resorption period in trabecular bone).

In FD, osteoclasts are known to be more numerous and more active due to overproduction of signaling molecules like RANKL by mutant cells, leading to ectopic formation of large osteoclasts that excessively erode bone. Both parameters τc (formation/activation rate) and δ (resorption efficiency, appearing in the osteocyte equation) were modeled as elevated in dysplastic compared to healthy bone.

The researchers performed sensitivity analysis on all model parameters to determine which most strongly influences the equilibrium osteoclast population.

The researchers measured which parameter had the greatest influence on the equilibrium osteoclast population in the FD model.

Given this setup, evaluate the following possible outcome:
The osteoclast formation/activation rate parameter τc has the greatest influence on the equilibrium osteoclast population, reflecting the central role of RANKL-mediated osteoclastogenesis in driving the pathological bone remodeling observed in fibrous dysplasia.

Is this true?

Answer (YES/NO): YES